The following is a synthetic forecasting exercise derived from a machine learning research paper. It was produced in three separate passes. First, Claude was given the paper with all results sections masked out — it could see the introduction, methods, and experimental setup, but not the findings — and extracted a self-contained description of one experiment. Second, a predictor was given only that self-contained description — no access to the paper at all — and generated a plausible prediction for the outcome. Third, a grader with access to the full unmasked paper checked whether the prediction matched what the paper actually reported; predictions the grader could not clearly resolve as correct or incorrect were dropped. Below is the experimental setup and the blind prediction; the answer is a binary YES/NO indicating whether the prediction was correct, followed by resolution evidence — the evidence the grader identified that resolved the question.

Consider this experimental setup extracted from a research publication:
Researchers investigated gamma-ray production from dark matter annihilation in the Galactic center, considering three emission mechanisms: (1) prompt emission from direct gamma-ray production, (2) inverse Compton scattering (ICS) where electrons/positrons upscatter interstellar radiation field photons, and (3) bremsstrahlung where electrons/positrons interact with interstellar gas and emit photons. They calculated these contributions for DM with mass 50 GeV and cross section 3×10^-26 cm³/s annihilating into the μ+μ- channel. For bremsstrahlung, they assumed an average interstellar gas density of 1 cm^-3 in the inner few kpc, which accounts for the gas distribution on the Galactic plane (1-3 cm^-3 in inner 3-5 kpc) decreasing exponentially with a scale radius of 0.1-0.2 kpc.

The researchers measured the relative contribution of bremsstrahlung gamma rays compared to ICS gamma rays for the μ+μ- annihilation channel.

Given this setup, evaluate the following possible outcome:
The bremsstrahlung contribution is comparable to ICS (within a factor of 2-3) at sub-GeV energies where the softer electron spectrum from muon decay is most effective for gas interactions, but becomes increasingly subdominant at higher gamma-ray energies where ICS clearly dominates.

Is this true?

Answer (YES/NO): NO